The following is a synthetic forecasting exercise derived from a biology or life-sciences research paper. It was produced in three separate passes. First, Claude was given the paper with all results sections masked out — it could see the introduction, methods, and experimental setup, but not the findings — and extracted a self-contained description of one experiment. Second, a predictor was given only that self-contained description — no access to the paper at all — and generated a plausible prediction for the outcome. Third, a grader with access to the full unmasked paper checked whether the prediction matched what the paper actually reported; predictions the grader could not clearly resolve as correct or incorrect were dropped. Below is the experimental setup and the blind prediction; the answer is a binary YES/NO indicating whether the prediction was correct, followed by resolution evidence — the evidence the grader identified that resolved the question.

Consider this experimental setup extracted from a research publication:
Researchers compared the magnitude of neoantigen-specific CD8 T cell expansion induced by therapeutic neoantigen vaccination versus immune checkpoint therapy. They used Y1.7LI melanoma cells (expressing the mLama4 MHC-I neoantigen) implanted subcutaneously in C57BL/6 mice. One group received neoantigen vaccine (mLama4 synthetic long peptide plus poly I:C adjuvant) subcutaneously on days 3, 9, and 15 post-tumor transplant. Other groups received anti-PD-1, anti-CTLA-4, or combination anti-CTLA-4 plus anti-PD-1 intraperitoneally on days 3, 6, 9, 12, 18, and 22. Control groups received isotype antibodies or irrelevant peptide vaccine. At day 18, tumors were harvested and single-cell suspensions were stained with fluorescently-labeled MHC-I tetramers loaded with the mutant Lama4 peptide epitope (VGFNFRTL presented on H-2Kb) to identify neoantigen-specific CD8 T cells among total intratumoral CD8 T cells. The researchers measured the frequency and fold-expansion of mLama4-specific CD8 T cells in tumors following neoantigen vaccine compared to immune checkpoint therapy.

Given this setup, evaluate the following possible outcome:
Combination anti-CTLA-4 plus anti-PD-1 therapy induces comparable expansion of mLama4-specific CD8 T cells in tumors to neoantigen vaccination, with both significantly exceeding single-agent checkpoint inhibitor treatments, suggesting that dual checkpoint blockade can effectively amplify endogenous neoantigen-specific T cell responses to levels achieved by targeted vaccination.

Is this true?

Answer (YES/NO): NO